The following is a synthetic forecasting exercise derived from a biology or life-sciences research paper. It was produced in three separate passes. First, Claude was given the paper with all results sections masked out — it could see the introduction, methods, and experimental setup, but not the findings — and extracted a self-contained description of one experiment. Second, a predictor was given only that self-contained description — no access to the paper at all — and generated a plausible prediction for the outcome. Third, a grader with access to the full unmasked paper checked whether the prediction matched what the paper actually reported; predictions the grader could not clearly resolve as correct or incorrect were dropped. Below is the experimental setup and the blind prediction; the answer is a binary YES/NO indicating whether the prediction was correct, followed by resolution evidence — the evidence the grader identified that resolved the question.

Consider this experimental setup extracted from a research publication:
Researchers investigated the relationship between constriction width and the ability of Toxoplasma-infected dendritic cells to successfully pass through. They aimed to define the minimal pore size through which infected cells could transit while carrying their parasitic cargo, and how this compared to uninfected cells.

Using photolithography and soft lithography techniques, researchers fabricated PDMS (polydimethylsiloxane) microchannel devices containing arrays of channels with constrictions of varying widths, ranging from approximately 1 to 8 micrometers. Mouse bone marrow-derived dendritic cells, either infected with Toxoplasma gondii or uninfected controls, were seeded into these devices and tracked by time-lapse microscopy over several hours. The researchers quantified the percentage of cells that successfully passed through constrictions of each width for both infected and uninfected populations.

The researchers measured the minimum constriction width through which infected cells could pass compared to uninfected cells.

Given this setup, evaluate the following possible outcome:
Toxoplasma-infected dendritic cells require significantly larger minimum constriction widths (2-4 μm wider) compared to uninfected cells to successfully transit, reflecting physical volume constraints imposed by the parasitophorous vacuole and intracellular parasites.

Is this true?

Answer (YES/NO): NO